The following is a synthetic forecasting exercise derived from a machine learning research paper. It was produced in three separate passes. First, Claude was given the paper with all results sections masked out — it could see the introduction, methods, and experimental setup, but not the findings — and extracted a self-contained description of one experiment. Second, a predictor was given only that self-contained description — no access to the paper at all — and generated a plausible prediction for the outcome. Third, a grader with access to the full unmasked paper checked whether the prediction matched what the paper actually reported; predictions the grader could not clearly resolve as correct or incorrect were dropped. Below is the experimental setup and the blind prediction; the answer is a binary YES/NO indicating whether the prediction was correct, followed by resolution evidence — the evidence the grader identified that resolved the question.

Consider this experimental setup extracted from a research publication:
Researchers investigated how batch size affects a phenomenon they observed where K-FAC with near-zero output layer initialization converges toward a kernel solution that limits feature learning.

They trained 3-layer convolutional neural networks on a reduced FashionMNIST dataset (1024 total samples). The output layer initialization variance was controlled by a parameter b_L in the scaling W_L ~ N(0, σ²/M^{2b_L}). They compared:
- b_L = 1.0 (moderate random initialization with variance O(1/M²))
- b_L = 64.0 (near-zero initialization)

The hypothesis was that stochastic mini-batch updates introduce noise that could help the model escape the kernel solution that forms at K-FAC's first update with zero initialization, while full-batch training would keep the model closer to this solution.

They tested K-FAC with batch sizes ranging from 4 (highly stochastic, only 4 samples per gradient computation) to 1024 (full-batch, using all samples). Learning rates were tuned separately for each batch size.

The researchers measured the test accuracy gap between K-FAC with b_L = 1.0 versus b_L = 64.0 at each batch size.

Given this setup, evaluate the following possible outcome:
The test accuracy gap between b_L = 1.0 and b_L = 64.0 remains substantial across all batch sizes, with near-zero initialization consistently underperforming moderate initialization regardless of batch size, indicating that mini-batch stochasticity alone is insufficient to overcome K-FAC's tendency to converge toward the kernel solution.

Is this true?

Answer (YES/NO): NO